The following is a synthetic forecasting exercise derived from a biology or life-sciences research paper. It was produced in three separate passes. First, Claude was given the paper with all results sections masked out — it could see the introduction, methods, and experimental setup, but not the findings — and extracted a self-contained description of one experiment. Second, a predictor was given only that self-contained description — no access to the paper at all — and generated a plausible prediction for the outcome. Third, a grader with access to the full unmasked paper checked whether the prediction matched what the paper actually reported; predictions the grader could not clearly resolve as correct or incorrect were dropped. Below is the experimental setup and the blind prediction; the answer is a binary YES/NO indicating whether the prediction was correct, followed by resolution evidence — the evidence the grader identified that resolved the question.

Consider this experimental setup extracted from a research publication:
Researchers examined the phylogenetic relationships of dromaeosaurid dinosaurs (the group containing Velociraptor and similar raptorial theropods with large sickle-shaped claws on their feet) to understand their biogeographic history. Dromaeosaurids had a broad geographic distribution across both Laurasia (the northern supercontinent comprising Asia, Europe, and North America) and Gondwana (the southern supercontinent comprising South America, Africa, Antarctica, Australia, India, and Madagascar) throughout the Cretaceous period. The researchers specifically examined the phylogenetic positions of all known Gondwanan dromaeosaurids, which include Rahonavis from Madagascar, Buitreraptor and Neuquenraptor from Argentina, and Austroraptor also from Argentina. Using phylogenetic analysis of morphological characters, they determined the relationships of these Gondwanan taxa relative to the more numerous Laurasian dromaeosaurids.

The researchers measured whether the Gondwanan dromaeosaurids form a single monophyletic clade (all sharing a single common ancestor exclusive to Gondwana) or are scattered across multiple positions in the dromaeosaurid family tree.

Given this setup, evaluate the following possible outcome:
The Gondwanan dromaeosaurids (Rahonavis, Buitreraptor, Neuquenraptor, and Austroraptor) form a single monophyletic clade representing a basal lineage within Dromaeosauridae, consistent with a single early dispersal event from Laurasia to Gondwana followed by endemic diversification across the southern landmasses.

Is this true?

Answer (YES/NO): YES